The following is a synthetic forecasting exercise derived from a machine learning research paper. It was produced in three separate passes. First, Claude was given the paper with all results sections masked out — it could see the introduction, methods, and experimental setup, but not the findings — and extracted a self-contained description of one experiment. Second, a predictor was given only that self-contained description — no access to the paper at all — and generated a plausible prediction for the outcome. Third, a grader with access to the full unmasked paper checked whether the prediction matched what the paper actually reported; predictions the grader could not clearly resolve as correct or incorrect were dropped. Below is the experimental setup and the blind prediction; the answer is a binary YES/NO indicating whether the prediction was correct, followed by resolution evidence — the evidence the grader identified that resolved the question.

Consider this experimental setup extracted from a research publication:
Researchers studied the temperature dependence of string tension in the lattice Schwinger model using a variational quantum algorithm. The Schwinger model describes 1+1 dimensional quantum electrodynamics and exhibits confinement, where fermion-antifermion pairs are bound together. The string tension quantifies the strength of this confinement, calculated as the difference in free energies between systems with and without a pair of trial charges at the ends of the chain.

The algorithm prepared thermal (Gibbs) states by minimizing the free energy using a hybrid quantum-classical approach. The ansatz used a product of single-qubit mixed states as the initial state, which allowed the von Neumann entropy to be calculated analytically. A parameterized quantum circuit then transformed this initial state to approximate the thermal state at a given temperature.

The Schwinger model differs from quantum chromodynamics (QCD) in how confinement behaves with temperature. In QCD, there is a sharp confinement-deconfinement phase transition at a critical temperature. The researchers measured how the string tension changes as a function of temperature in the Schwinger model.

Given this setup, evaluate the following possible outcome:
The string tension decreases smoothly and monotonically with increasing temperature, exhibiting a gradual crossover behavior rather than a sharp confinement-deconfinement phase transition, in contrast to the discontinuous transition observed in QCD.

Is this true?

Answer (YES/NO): YES